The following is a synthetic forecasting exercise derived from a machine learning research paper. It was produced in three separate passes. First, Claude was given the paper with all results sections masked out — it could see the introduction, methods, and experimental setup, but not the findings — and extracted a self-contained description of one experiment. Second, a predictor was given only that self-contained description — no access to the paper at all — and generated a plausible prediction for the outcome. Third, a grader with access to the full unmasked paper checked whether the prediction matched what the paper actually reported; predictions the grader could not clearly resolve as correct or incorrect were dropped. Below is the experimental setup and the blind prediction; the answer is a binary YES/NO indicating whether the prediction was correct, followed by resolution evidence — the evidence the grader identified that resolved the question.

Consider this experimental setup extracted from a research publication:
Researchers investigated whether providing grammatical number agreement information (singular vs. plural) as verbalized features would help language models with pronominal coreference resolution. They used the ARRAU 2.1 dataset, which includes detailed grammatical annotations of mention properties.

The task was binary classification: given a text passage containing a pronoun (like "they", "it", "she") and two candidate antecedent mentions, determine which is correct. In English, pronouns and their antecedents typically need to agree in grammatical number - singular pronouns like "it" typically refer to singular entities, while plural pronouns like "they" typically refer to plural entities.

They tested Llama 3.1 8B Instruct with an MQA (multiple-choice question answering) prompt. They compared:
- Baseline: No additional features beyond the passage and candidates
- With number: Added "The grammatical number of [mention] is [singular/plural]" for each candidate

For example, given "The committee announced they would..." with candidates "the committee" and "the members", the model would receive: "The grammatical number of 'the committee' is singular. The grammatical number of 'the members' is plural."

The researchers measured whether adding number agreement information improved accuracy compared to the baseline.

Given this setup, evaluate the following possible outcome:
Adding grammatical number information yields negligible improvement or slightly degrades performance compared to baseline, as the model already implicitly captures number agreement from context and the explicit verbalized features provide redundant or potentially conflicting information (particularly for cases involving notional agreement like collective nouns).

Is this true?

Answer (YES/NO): YES